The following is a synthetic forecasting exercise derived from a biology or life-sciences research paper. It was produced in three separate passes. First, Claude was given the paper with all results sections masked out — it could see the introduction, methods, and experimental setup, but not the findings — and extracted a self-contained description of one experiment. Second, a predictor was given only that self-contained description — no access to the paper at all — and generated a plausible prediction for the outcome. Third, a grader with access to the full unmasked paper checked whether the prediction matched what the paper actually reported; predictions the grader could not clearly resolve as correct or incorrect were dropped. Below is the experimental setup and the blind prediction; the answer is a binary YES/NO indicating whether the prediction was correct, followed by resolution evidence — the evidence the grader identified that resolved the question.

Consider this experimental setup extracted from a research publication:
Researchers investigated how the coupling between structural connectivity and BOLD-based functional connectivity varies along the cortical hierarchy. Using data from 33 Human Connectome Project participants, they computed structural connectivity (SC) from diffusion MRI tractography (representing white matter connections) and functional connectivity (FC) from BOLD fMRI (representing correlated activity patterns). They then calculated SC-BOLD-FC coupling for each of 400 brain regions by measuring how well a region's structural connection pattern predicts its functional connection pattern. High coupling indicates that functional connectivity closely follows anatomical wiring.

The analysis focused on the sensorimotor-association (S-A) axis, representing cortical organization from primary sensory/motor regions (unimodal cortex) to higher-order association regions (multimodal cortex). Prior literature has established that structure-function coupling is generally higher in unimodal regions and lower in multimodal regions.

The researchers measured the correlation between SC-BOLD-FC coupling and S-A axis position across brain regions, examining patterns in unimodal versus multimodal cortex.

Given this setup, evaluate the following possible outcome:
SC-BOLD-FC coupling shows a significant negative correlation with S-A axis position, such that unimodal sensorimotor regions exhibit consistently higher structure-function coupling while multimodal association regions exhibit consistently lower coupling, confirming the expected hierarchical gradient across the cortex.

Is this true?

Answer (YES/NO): NO